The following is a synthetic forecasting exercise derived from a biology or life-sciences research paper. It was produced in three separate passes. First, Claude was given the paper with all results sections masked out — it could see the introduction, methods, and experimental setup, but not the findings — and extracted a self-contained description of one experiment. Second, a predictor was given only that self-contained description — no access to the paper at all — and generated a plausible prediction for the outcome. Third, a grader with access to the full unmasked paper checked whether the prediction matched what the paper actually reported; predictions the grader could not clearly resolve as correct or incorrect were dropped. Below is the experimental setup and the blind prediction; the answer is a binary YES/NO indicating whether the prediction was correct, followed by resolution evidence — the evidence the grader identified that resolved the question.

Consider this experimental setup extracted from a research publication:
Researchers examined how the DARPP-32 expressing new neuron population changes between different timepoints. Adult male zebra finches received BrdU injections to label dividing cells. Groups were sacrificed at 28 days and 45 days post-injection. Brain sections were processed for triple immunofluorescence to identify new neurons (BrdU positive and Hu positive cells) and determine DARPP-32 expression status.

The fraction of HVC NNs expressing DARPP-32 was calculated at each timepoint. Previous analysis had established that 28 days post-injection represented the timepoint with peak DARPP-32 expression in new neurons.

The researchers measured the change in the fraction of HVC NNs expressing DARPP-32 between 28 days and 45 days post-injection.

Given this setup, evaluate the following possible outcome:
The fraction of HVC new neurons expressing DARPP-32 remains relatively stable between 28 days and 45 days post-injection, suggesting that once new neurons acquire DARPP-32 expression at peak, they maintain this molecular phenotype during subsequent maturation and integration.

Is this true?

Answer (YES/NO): NO